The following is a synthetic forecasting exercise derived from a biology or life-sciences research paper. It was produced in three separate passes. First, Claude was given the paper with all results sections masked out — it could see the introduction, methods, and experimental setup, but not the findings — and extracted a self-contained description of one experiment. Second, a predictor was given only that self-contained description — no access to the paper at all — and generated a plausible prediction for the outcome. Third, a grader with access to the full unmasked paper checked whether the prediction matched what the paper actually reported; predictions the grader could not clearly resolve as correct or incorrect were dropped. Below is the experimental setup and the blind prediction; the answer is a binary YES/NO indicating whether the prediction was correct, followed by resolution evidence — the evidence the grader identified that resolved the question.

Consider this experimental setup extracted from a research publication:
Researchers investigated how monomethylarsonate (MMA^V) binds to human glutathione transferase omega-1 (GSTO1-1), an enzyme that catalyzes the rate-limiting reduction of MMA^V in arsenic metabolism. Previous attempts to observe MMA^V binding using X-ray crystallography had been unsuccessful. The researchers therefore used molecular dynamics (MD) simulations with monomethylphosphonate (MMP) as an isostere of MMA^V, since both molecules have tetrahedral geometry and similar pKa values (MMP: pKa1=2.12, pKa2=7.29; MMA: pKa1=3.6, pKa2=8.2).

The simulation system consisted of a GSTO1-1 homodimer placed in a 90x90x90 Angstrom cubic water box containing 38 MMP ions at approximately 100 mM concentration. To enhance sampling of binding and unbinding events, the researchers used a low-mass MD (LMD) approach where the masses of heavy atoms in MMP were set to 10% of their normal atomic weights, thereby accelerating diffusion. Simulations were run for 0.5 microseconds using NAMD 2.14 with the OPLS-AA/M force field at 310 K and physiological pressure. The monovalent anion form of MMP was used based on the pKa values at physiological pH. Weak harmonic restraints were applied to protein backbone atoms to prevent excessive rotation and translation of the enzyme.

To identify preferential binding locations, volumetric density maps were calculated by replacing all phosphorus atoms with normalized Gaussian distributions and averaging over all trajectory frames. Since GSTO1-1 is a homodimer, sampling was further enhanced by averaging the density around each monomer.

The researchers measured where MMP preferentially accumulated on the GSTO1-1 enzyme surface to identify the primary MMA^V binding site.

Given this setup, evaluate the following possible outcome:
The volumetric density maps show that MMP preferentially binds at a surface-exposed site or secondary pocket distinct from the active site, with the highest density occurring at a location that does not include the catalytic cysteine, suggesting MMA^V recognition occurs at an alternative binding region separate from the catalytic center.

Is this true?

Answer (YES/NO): NO